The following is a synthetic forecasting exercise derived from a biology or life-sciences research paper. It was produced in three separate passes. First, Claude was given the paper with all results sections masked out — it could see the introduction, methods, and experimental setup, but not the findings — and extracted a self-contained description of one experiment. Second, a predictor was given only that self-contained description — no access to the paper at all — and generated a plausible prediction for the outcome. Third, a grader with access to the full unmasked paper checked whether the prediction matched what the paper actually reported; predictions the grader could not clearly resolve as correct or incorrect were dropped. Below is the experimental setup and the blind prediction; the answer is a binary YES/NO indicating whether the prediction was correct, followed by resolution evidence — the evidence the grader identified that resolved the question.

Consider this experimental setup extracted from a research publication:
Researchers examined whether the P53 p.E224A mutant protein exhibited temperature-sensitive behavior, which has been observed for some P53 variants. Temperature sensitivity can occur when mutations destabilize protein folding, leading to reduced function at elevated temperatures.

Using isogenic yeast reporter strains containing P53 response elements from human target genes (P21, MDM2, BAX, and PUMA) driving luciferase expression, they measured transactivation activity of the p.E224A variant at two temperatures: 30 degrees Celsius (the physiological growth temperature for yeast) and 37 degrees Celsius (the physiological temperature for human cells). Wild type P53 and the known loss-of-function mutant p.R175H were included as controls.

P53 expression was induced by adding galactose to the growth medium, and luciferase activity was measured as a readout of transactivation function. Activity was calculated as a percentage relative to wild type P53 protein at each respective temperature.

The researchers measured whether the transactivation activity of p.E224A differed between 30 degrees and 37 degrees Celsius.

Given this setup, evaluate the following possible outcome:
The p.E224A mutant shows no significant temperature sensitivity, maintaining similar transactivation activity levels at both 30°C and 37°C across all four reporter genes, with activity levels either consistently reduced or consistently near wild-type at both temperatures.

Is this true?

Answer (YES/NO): YES